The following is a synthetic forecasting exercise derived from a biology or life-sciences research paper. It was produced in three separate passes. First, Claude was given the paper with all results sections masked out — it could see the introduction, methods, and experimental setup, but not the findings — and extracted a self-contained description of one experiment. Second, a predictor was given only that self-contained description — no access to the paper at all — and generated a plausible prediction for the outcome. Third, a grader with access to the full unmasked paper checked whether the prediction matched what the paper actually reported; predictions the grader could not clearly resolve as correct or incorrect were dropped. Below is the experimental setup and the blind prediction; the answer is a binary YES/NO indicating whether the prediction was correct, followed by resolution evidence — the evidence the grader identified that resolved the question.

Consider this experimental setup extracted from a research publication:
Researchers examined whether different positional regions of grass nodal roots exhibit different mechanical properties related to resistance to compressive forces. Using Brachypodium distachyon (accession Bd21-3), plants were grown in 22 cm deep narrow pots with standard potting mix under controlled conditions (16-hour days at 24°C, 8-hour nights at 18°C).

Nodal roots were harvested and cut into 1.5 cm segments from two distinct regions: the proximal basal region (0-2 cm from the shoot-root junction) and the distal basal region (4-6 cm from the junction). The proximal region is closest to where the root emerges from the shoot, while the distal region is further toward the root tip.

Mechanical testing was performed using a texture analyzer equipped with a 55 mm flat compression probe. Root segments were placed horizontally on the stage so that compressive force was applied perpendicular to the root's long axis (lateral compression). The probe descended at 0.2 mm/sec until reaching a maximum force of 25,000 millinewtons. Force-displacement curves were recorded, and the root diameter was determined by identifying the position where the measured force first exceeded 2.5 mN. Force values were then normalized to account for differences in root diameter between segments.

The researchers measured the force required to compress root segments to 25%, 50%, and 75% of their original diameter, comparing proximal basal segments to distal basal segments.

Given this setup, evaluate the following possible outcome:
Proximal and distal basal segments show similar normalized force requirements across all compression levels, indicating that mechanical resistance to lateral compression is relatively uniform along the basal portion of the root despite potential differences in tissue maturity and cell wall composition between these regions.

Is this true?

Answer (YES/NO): NO